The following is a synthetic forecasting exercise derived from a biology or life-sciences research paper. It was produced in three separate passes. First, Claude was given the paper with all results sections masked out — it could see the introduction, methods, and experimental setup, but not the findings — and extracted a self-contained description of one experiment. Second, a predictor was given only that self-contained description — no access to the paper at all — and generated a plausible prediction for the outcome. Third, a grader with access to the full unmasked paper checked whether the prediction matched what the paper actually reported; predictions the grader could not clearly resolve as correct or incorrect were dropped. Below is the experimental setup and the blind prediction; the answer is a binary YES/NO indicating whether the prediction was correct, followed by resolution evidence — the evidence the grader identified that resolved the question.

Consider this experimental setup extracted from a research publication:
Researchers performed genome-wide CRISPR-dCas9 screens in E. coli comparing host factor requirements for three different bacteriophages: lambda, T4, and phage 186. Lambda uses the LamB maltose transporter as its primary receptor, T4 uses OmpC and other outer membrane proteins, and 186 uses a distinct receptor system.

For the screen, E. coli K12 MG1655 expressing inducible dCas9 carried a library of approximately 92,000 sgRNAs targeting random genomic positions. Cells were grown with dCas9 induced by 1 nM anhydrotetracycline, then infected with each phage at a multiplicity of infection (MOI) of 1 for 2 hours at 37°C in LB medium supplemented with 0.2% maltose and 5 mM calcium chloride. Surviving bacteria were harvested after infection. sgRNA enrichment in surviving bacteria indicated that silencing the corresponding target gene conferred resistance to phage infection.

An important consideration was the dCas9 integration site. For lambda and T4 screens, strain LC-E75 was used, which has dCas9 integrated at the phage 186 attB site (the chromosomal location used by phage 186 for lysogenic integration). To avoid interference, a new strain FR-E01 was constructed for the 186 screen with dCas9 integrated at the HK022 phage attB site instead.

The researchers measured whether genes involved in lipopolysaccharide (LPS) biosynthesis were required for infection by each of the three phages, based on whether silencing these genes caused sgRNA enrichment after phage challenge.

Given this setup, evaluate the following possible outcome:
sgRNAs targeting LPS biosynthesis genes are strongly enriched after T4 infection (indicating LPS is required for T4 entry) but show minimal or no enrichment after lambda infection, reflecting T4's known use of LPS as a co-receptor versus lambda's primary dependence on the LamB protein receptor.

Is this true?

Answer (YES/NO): NO